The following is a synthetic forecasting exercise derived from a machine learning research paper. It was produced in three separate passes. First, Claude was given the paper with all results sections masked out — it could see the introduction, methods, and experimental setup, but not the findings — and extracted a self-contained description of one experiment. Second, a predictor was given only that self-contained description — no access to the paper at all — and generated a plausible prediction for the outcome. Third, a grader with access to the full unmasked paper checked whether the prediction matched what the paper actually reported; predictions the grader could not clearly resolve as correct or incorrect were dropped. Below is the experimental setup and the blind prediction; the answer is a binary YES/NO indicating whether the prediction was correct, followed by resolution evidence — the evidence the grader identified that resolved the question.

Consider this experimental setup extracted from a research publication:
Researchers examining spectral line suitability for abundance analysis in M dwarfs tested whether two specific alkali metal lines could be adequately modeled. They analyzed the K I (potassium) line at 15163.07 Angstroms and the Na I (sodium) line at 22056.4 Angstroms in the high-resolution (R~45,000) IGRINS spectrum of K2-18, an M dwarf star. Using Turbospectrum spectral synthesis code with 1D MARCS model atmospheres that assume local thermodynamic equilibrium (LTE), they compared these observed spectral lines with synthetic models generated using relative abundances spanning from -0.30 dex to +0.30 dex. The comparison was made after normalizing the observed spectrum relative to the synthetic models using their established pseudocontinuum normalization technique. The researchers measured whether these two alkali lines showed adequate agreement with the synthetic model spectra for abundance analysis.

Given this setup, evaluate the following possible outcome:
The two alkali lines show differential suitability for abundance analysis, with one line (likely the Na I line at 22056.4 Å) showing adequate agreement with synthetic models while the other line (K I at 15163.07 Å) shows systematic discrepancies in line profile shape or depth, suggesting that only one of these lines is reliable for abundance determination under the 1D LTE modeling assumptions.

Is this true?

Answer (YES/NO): NO